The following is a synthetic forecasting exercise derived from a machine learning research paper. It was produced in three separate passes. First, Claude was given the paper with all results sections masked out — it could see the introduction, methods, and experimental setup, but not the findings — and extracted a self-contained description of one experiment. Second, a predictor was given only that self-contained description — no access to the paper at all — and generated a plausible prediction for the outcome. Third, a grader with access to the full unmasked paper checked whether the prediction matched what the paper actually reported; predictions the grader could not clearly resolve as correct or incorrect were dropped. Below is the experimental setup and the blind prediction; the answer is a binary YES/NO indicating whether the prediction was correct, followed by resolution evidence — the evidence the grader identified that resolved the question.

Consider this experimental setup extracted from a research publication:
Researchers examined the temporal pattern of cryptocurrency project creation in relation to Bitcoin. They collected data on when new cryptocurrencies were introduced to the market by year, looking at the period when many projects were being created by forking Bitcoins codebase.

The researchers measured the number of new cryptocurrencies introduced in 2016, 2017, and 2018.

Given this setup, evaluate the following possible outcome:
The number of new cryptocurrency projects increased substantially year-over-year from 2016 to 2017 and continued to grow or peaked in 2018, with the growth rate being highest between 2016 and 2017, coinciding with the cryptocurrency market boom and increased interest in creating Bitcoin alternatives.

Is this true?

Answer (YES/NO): YES